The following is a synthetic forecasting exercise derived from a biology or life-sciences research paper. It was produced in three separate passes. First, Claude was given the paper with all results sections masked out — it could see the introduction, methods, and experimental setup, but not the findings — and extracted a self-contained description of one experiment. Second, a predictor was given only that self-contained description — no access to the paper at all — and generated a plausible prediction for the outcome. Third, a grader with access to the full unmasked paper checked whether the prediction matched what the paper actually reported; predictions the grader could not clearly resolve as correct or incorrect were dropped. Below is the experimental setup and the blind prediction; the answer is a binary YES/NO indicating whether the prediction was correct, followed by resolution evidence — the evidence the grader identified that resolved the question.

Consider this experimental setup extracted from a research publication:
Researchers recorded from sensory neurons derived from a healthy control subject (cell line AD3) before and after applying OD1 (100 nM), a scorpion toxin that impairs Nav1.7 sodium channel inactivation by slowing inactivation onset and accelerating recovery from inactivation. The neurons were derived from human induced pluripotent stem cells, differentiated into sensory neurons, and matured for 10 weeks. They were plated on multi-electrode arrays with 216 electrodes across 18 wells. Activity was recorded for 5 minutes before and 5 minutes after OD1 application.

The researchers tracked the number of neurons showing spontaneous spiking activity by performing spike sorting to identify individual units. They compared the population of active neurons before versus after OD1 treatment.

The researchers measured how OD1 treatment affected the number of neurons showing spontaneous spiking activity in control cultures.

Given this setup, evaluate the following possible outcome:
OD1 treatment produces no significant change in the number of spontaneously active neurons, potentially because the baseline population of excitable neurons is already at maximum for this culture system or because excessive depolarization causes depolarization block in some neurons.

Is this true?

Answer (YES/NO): NO